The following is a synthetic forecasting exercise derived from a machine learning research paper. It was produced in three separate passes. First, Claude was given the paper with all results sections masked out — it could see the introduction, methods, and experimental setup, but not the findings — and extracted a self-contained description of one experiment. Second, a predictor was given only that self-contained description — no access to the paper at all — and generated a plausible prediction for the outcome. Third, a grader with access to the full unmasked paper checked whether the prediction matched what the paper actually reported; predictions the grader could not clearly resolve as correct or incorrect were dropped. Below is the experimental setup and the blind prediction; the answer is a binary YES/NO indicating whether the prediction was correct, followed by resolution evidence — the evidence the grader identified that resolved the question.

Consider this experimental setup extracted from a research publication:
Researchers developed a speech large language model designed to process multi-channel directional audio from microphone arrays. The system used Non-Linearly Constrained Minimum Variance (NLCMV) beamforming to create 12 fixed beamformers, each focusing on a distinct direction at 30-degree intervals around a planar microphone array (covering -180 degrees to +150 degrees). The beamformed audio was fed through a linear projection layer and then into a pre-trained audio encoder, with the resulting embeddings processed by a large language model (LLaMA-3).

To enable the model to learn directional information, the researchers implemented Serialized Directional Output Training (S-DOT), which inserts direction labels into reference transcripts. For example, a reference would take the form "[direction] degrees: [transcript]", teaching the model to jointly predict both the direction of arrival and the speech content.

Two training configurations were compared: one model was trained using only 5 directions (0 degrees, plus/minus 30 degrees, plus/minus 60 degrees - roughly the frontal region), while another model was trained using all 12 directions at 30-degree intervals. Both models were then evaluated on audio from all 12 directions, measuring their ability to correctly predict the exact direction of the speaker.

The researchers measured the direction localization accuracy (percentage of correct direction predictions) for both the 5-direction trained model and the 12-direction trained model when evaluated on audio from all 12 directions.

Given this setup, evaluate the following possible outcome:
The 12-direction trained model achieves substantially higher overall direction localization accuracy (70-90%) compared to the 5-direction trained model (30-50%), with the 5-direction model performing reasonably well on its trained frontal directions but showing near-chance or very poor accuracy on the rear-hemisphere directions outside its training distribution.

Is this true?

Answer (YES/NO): NO